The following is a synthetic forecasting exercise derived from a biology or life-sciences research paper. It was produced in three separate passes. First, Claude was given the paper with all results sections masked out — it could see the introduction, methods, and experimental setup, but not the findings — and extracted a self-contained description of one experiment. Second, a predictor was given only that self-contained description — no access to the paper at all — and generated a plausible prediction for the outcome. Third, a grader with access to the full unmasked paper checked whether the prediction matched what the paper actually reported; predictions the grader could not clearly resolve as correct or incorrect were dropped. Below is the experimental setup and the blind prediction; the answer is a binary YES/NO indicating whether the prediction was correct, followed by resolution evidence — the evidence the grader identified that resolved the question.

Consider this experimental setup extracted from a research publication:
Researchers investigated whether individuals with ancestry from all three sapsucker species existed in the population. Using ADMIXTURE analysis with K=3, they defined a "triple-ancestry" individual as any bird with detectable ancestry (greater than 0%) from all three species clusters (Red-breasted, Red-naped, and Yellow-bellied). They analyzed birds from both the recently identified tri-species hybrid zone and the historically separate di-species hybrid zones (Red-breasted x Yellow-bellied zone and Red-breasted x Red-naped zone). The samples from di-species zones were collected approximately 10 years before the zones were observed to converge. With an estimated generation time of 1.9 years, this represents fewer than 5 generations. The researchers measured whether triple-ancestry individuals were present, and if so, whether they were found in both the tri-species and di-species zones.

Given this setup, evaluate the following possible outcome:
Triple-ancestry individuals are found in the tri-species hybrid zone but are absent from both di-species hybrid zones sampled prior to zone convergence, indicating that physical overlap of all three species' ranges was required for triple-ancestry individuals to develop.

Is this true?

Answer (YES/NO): NO